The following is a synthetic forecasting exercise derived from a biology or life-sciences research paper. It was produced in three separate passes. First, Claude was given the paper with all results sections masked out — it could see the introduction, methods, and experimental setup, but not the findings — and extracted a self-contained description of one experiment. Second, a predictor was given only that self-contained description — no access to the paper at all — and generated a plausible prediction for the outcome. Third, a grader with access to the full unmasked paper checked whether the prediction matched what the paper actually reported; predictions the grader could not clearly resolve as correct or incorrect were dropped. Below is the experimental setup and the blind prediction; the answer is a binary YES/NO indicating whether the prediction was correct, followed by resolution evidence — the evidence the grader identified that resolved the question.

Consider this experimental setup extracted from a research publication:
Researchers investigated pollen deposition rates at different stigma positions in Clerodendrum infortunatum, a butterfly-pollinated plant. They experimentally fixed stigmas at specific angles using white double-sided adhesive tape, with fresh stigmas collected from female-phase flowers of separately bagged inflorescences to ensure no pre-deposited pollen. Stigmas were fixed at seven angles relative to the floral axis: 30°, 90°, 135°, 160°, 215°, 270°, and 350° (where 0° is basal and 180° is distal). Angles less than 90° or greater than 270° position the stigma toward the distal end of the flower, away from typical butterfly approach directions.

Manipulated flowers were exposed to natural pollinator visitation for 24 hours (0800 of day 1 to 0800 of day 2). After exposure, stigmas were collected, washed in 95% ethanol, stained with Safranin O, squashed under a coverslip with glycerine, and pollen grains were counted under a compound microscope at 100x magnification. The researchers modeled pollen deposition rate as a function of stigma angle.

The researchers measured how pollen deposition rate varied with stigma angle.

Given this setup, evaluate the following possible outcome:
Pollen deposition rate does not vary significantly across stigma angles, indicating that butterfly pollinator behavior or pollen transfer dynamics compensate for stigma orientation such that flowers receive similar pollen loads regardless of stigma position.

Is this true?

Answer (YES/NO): NO